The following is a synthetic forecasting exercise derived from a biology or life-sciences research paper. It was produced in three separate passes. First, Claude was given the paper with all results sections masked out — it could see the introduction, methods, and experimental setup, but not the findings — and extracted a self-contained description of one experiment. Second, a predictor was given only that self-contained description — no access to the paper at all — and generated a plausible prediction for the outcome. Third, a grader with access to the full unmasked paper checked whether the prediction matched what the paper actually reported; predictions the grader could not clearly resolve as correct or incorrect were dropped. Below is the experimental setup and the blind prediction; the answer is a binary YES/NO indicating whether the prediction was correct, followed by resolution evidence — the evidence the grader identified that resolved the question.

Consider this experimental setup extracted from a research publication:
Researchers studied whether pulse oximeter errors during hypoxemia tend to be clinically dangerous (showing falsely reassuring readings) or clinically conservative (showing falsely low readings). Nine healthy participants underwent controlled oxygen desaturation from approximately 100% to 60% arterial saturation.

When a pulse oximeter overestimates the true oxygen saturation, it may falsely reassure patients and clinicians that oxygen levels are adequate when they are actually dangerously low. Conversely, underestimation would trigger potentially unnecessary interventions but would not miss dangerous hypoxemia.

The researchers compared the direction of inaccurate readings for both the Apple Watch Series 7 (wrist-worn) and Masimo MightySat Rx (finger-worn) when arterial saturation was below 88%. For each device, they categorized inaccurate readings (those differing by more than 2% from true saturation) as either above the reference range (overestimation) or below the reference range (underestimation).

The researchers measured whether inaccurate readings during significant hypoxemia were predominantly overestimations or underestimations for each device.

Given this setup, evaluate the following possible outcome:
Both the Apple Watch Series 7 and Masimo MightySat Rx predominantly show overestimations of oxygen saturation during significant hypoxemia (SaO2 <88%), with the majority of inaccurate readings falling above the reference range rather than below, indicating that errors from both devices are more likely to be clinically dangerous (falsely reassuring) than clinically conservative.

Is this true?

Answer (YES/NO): YES